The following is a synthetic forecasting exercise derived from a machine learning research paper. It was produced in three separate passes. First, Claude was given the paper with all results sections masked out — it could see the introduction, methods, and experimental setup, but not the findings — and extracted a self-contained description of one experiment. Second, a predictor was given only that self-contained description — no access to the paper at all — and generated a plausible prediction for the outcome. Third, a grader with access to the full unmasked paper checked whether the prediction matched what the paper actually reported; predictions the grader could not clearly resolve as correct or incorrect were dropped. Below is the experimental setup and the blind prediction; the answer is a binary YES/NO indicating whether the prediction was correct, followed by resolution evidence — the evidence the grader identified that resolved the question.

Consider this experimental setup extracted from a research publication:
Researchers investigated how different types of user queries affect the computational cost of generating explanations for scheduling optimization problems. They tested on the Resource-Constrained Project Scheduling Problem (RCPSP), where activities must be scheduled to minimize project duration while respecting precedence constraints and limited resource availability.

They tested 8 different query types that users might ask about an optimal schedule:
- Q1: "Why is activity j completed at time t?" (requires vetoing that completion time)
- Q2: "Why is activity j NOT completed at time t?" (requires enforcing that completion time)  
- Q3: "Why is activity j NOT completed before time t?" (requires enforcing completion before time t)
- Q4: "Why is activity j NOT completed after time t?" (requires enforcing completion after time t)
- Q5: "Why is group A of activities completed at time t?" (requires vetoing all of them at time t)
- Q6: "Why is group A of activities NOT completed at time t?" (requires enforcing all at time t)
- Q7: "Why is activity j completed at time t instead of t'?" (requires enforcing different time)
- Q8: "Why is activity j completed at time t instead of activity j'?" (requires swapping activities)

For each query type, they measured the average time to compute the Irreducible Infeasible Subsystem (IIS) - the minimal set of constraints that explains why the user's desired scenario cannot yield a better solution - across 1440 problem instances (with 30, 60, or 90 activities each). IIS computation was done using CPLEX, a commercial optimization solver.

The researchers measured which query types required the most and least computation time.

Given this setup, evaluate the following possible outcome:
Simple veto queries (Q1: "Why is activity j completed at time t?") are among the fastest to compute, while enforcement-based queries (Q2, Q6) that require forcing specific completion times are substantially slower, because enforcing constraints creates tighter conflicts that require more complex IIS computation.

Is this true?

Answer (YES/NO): NO